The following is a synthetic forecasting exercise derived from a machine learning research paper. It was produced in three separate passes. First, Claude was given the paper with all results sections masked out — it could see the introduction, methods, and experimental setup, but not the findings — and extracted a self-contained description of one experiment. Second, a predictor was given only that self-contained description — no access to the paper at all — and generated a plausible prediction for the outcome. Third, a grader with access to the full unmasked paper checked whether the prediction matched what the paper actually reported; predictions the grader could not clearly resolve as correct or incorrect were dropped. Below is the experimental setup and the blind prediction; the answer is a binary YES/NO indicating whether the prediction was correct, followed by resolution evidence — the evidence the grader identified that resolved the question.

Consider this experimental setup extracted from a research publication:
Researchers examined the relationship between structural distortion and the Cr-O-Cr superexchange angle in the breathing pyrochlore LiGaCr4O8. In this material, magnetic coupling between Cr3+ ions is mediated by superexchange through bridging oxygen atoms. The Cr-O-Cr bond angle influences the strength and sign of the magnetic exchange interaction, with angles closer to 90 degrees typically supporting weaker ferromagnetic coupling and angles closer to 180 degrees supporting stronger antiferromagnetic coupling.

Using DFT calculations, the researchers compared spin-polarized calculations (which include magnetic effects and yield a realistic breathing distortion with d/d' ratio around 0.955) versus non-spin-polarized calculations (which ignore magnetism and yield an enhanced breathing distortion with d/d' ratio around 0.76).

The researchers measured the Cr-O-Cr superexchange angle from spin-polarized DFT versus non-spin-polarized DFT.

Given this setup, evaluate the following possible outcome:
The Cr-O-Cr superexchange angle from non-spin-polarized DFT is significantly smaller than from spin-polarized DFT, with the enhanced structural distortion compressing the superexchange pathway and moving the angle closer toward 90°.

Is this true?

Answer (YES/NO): NO